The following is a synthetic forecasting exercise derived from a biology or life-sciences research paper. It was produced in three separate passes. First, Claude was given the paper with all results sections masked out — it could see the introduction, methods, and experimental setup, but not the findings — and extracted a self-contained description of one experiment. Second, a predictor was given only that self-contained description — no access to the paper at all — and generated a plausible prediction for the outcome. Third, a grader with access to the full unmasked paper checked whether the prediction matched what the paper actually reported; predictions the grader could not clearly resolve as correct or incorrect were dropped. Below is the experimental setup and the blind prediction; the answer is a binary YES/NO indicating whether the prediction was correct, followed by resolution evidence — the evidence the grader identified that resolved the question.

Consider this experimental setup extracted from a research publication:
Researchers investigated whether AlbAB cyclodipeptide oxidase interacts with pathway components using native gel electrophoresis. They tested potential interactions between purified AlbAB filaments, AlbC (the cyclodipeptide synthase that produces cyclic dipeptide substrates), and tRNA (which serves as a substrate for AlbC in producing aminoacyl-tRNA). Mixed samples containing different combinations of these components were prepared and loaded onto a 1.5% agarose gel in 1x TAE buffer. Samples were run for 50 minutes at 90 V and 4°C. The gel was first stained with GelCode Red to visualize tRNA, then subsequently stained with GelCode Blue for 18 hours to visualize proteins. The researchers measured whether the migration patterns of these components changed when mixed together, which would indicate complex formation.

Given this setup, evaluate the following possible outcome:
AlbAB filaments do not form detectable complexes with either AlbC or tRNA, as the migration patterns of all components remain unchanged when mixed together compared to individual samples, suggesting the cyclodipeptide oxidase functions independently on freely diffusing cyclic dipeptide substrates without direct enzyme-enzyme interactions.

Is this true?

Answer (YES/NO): YES